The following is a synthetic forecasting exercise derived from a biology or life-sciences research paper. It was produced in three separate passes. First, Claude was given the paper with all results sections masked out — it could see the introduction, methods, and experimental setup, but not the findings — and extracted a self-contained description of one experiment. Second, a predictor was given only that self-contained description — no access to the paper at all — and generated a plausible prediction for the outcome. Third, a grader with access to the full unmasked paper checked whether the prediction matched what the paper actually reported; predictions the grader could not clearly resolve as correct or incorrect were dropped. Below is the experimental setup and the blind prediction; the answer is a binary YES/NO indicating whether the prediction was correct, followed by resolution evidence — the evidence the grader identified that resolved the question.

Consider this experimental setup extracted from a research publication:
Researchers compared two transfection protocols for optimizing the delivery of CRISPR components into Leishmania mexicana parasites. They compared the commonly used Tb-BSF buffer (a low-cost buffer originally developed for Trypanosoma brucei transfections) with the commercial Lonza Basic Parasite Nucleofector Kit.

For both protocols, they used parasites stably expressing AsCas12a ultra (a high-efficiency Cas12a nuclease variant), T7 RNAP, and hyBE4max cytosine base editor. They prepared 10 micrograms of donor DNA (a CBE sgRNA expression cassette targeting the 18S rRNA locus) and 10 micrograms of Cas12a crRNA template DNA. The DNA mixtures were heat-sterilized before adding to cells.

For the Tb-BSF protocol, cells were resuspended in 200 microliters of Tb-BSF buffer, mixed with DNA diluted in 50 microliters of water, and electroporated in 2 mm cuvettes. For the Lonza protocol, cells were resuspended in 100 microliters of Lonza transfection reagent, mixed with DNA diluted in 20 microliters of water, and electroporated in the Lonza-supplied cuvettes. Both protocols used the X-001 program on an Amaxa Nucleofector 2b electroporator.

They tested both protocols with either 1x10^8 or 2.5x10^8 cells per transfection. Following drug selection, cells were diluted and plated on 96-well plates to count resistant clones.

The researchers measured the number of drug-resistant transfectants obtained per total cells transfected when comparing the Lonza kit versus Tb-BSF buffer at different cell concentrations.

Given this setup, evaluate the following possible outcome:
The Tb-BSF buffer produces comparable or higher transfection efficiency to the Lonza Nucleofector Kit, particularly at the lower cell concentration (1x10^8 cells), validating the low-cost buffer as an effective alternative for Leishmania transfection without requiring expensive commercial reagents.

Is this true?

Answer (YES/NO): NO